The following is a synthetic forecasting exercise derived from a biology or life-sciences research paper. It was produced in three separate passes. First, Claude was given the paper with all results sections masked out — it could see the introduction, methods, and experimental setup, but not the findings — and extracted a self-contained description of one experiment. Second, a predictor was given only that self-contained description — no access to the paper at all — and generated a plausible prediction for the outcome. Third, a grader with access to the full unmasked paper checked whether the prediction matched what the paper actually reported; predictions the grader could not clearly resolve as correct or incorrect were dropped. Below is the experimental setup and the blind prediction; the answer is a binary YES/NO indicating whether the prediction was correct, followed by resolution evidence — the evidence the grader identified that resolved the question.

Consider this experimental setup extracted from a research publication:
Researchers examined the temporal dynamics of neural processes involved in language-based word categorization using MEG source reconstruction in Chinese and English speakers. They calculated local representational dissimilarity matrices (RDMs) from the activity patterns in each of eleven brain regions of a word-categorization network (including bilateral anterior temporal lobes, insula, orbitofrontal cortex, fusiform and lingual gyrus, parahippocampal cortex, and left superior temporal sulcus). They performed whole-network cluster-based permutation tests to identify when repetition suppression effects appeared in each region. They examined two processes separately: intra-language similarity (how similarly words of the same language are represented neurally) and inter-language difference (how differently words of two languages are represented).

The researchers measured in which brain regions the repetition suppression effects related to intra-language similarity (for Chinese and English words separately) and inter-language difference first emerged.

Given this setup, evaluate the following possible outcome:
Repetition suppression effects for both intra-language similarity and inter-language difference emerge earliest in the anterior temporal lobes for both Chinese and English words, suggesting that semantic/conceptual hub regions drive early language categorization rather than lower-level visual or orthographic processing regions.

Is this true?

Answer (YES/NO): NO